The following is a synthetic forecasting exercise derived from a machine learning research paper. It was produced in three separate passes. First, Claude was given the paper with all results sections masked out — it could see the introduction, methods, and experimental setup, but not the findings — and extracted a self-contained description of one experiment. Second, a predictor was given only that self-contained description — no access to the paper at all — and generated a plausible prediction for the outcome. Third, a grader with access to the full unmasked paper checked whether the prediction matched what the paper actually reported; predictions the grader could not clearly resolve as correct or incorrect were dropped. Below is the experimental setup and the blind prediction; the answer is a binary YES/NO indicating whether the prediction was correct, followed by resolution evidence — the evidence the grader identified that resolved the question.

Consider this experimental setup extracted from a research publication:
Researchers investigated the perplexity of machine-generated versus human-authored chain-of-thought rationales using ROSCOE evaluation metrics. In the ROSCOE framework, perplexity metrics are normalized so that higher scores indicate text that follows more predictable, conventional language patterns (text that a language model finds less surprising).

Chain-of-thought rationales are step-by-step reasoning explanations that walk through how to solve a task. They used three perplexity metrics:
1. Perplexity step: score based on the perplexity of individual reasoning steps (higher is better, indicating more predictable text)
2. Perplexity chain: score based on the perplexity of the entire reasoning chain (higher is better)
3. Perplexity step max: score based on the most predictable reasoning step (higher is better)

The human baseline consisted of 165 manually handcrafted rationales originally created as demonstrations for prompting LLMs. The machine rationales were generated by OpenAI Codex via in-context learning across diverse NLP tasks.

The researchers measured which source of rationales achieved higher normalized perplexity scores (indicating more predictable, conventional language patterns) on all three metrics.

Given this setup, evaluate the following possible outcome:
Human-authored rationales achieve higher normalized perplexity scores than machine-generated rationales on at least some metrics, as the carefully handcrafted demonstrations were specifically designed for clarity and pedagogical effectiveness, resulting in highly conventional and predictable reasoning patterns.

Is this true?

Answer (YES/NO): YES